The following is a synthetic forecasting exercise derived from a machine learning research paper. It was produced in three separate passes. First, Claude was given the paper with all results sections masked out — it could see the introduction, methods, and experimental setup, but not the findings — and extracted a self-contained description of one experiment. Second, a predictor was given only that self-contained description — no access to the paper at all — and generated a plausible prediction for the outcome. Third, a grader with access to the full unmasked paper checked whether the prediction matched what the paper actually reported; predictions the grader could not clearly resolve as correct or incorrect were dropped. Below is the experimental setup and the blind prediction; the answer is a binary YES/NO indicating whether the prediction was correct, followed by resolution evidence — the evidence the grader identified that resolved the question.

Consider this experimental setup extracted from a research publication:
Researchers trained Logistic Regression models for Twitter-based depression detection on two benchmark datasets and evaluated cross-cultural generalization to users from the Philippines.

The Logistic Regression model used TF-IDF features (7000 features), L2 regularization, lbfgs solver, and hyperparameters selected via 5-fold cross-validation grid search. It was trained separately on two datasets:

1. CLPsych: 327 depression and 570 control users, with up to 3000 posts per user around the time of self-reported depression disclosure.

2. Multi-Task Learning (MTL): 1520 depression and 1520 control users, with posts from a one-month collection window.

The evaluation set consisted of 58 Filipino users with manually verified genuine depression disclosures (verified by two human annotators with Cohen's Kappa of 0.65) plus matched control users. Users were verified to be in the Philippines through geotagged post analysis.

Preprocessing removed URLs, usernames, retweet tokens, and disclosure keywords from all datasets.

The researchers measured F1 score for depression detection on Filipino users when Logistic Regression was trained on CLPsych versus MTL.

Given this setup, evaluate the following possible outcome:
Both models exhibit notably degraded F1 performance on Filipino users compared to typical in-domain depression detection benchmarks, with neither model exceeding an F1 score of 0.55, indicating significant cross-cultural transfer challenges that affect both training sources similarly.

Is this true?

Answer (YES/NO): NO